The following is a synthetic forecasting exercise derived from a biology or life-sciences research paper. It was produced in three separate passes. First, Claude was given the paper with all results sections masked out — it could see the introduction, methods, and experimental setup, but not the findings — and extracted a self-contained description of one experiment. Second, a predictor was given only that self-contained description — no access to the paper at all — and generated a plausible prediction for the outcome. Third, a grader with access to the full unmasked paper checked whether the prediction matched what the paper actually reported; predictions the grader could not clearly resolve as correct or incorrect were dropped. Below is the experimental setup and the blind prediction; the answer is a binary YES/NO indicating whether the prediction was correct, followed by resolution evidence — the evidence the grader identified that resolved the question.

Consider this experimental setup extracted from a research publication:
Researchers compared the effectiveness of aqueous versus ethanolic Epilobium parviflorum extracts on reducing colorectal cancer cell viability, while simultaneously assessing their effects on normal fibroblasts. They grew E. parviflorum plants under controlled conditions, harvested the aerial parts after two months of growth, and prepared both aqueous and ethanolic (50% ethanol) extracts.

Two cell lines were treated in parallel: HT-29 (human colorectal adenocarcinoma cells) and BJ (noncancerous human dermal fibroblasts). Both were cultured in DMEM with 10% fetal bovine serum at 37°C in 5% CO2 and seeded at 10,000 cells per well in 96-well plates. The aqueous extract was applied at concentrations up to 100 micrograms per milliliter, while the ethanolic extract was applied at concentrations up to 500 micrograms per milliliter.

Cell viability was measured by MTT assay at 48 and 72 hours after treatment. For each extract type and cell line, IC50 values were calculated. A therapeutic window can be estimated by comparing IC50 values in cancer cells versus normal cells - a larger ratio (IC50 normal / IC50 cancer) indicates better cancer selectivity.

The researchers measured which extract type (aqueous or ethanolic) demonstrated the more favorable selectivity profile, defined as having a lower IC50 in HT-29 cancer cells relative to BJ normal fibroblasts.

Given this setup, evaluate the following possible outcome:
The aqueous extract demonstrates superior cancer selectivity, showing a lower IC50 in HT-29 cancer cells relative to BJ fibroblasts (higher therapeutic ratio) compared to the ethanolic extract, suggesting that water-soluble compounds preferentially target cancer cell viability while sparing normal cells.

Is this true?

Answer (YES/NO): NO